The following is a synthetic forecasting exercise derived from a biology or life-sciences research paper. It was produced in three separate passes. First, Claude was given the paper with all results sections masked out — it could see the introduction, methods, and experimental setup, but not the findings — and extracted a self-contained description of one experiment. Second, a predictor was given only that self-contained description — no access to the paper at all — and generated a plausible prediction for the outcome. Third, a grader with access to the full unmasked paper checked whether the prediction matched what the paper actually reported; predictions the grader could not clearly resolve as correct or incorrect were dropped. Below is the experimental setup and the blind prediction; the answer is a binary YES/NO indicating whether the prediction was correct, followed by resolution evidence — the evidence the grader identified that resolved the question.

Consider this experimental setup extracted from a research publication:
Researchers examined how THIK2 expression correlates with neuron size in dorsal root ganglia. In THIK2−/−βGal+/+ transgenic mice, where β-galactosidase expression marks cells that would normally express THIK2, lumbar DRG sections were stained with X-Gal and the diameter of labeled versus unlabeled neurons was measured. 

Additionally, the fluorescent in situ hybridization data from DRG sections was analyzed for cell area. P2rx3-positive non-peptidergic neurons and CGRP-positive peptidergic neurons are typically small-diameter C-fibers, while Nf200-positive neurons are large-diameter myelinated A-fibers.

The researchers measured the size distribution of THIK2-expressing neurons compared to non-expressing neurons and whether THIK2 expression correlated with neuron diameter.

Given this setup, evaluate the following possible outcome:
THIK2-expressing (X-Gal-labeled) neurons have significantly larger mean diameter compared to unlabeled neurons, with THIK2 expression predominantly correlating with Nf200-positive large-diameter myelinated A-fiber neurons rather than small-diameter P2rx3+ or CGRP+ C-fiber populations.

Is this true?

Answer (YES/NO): NO